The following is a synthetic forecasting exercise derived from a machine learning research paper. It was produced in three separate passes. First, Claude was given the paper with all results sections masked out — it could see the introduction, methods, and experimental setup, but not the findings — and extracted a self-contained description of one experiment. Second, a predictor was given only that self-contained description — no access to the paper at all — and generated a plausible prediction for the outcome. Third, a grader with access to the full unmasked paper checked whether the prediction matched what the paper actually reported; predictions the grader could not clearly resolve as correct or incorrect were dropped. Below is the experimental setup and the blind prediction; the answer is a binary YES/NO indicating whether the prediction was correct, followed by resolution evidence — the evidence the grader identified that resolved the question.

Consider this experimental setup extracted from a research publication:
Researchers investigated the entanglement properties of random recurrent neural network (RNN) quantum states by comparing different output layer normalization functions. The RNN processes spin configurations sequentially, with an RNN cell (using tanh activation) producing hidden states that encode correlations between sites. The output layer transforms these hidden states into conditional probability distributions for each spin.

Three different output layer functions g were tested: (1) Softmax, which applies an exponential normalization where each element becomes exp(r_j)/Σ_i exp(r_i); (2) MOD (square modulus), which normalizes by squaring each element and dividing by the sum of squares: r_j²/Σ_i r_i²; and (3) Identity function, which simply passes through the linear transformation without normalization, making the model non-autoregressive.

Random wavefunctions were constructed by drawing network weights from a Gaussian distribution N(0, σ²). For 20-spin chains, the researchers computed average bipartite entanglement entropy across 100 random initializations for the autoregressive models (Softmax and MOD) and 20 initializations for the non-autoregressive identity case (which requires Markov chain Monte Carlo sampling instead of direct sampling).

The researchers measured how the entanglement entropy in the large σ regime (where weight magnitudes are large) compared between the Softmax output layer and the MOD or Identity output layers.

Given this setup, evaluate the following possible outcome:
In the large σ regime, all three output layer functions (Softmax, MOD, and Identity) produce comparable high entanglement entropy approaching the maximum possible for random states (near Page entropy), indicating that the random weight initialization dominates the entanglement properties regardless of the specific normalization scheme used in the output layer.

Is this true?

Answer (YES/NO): NO